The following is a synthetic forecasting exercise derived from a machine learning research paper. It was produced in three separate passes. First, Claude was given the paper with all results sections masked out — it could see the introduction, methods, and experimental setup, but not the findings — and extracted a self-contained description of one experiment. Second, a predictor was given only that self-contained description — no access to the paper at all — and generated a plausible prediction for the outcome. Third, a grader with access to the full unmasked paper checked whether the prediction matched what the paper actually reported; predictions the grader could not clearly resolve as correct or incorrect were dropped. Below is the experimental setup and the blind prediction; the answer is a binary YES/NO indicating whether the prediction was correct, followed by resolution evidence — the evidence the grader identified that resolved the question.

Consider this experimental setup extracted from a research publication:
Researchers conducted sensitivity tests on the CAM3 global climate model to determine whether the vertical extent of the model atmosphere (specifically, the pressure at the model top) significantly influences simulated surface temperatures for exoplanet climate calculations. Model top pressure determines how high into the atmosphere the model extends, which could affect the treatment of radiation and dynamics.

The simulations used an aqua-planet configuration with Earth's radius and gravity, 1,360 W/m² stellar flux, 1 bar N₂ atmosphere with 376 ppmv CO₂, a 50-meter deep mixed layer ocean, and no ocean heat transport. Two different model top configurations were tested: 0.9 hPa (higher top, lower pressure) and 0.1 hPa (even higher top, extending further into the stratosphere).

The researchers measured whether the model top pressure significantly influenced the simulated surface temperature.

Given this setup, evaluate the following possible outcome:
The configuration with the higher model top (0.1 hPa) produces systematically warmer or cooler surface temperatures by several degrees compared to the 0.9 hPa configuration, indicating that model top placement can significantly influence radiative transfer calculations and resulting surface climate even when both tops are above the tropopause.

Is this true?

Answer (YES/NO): NO